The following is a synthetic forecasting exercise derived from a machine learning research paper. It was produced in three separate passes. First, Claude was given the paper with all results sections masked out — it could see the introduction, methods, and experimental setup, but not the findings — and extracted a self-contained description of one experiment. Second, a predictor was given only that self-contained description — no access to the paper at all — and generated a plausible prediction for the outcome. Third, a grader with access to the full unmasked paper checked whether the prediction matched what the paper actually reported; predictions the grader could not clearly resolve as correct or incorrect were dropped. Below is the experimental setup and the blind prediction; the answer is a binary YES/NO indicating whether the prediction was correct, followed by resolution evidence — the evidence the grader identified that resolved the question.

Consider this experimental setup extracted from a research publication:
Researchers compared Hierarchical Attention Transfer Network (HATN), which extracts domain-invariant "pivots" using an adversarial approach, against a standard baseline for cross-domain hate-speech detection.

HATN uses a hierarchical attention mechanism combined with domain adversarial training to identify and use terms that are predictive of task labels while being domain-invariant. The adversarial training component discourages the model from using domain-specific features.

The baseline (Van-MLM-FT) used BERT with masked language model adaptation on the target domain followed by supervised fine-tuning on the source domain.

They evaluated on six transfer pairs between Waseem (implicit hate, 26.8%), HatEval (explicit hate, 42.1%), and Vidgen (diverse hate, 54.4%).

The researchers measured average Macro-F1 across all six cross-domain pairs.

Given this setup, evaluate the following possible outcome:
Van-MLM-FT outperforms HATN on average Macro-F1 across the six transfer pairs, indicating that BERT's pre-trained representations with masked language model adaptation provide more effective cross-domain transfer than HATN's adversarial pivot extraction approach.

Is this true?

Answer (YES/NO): YES